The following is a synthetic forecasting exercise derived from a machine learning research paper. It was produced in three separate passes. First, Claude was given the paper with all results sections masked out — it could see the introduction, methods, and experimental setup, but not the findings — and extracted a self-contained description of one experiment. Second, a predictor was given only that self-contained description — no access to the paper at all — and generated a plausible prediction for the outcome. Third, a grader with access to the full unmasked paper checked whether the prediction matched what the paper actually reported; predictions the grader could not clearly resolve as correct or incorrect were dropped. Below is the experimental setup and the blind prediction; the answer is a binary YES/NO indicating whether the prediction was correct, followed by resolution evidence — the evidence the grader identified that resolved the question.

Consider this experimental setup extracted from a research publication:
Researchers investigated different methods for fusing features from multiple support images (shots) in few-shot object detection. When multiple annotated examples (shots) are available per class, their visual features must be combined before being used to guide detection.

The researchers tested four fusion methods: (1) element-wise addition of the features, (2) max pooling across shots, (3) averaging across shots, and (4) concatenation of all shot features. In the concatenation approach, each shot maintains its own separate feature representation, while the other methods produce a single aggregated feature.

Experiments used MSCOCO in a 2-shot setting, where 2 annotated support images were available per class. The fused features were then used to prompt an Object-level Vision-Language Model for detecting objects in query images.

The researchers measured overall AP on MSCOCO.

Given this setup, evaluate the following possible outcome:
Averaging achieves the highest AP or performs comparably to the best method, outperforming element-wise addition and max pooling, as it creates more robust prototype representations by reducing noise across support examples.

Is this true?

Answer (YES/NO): NO